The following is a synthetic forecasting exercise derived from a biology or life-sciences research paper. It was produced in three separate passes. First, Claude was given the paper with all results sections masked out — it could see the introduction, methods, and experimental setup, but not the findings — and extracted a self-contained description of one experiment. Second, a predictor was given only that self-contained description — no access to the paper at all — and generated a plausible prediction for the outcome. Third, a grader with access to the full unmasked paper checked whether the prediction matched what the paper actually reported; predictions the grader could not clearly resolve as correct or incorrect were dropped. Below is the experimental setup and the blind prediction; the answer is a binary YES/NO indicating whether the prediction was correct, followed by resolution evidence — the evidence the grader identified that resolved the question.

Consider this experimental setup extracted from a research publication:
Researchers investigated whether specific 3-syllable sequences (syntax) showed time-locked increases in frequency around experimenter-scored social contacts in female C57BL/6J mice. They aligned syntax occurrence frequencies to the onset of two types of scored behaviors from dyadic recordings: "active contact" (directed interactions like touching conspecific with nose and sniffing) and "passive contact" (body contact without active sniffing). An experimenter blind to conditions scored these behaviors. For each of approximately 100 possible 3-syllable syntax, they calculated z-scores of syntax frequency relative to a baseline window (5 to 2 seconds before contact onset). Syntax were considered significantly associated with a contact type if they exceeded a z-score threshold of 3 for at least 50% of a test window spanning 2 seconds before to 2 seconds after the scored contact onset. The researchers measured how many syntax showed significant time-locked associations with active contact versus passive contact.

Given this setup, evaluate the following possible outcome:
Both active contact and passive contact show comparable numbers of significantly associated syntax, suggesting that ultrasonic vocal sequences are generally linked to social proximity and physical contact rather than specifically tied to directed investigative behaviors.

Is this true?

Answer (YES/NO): NO